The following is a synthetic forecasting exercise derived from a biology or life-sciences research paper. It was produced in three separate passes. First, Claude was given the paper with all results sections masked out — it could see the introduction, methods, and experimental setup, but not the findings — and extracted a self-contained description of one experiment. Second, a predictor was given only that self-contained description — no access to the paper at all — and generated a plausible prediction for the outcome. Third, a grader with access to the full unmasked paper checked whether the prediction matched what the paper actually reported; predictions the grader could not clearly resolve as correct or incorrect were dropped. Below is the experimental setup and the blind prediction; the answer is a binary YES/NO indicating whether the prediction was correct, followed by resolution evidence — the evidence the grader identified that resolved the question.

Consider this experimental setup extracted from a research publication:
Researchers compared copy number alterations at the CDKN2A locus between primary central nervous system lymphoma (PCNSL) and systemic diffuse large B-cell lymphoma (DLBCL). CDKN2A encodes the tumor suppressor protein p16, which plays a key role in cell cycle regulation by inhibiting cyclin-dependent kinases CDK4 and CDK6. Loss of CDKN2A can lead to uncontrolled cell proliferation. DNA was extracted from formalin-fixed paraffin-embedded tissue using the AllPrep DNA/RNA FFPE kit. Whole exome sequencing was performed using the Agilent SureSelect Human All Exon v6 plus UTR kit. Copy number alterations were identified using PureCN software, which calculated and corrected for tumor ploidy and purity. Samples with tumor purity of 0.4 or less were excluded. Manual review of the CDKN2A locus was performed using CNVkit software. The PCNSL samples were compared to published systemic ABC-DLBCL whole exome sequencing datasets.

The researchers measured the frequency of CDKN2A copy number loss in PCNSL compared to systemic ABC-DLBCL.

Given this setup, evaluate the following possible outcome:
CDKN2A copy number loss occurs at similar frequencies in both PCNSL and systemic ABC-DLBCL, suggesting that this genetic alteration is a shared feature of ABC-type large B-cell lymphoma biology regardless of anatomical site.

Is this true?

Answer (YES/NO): YES